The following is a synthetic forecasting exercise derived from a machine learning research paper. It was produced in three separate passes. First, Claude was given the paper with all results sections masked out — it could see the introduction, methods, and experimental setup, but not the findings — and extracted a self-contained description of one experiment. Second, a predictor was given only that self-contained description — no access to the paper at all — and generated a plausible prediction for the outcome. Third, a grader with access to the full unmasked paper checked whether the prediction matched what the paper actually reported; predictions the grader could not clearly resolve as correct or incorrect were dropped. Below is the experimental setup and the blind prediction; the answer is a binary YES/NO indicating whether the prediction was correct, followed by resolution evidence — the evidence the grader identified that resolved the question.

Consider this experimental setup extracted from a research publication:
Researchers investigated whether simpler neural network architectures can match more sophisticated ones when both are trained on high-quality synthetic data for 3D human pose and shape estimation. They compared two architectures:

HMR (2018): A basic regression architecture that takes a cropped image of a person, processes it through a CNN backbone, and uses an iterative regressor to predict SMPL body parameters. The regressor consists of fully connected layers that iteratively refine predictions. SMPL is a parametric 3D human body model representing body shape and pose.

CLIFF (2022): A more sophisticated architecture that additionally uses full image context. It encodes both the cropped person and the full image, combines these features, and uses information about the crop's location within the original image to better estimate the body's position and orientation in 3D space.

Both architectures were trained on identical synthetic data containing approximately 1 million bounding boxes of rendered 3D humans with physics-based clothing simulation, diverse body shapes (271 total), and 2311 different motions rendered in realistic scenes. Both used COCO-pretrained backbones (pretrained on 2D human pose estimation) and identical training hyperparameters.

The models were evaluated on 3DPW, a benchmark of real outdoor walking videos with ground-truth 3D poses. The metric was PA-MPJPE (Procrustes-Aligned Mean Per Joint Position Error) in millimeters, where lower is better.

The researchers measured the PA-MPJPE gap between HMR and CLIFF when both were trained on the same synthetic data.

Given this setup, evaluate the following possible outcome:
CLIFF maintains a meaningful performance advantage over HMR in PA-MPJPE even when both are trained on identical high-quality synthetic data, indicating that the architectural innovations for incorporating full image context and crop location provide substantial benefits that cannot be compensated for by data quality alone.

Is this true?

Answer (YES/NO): NO